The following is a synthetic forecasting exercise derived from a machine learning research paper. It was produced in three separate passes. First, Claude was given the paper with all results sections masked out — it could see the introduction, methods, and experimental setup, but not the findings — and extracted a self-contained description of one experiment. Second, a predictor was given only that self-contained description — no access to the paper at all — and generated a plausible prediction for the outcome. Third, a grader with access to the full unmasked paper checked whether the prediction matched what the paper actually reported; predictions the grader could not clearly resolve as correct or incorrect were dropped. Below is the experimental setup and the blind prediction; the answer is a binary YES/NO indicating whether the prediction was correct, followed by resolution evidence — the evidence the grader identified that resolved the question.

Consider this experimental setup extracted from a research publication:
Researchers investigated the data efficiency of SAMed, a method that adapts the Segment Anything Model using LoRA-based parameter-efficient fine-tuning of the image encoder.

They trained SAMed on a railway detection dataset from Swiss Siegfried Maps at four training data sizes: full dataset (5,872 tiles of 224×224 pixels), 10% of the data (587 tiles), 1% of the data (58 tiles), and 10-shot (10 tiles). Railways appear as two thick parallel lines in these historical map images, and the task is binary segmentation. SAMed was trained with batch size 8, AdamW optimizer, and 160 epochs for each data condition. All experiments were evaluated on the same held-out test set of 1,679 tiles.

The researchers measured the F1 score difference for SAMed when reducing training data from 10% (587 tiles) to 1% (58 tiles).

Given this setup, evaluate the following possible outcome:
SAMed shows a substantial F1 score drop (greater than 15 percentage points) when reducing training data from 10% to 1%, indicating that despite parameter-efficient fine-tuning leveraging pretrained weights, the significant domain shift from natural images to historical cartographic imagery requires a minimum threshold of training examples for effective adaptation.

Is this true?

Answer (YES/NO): NO